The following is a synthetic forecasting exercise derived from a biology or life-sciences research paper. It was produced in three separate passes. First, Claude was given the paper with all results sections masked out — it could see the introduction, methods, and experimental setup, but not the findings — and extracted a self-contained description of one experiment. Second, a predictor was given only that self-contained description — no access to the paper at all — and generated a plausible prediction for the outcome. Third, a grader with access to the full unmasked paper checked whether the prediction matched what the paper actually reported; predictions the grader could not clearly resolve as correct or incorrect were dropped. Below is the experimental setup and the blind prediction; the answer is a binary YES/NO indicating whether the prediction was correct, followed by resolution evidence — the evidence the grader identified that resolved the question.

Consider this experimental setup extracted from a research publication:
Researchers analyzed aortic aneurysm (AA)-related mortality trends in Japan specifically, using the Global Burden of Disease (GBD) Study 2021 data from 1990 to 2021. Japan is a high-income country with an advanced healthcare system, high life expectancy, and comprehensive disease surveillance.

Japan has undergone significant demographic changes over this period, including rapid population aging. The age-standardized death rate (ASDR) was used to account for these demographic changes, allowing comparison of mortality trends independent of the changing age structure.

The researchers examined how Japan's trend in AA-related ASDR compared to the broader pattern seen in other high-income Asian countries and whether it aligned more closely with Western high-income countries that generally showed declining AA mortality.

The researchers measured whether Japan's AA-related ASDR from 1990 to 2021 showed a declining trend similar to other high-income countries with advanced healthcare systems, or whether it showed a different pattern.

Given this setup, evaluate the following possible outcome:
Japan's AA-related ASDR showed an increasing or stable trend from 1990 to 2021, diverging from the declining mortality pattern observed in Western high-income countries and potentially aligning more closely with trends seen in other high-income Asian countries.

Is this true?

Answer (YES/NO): YES